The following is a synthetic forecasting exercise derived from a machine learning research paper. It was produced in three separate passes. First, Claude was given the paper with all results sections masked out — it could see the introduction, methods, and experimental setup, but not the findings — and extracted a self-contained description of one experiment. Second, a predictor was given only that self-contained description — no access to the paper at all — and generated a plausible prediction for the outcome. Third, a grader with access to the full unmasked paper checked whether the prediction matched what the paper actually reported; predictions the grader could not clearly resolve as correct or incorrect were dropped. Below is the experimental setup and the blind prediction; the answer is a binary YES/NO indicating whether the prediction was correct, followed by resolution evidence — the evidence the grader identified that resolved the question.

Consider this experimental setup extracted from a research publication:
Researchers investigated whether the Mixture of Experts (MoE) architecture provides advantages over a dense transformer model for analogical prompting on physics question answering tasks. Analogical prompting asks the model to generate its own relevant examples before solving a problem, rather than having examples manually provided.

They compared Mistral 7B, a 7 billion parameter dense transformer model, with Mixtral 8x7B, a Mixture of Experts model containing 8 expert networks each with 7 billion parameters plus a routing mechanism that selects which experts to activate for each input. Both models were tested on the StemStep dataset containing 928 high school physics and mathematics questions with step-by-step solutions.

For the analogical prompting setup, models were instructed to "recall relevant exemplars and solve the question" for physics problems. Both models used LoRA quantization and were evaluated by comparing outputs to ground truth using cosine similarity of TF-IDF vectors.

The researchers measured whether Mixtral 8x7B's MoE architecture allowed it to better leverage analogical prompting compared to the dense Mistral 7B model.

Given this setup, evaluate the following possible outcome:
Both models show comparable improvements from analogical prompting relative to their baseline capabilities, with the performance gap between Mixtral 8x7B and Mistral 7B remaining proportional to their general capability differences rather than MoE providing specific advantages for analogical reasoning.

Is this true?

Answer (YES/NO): NO